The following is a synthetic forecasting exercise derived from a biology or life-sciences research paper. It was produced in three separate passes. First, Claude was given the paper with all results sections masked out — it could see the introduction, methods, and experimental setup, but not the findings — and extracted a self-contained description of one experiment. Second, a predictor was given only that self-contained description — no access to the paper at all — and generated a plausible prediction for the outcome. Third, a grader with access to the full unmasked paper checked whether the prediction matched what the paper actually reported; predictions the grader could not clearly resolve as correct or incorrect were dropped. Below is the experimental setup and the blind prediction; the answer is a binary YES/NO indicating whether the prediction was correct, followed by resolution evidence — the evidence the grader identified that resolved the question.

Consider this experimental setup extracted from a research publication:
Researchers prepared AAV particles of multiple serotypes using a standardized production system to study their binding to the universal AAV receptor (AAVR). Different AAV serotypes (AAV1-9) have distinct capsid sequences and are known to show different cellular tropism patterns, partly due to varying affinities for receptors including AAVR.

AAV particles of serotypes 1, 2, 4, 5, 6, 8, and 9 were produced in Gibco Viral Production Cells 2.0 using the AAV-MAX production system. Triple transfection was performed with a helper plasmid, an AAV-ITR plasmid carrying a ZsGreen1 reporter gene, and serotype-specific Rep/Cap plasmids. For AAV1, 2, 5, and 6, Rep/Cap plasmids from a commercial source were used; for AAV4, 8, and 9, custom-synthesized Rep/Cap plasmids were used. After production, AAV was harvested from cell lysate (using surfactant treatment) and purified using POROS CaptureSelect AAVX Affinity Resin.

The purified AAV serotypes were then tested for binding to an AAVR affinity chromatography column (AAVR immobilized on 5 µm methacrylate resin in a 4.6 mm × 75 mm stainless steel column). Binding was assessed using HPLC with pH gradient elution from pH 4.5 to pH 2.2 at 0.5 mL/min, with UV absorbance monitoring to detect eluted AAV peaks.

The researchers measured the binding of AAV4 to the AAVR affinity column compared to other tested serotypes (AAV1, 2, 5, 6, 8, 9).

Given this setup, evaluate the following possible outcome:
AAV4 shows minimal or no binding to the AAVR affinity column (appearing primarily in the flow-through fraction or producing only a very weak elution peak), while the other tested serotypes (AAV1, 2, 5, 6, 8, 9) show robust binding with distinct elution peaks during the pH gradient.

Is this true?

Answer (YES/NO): YES